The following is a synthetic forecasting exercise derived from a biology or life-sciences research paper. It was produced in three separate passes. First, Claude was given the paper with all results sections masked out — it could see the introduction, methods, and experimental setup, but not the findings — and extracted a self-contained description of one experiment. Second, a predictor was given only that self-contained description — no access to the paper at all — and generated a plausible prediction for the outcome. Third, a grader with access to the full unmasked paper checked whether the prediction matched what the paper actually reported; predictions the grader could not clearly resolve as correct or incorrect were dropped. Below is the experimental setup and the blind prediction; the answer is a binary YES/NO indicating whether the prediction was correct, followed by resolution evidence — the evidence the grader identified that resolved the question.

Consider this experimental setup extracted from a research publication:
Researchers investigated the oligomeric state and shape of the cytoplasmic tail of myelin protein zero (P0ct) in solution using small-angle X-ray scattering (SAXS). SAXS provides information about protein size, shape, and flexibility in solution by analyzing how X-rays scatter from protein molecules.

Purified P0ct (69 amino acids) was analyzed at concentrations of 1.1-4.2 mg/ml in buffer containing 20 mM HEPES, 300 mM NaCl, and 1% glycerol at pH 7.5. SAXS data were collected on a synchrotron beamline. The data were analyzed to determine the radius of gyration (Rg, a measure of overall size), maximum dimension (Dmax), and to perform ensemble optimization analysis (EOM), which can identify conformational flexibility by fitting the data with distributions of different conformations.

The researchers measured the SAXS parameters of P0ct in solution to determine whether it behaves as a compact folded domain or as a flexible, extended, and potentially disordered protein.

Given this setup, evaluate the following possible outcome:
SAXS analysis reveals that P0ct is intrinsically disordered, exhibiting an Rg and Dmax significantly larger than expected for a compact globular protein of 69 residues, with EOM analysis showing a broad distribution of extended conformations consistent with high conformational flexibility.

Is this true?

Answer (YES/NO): YES